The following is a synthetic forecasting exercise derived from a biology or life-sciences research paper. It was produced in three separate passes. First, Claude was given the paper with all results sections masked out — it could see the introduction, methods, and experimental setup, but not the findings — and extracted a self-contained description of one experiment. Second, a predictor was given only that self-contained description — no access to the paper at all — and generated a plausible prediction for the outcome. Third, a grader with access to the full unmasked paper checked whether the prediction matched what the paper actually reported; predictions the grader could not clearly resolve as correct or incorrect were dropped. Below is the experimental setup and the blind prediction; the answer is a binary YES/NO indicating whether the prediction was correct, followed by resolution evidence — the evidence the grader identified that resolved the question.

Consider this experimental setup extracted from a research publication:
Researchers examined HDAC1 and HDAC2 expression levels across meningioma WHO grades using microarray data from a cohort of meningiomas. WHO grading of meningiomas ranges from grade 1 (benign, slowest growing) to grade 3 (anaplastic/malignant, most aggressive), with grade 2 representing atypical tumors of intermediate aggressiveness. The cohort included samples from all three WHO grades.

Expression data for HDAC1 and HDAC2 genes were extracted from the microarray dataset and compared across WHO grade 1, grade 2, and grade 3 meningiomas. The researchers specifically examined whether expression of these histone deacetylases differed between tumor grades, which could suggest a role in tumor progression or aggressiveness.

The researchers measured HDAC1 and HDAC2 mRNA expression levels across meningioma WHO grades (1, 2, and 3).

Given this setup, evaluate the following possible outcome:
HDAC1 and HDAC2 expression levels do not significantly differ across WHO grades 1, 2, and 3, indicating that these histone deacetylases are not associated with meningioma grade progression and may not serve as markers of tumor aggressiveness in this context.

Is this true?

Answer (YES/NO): NO